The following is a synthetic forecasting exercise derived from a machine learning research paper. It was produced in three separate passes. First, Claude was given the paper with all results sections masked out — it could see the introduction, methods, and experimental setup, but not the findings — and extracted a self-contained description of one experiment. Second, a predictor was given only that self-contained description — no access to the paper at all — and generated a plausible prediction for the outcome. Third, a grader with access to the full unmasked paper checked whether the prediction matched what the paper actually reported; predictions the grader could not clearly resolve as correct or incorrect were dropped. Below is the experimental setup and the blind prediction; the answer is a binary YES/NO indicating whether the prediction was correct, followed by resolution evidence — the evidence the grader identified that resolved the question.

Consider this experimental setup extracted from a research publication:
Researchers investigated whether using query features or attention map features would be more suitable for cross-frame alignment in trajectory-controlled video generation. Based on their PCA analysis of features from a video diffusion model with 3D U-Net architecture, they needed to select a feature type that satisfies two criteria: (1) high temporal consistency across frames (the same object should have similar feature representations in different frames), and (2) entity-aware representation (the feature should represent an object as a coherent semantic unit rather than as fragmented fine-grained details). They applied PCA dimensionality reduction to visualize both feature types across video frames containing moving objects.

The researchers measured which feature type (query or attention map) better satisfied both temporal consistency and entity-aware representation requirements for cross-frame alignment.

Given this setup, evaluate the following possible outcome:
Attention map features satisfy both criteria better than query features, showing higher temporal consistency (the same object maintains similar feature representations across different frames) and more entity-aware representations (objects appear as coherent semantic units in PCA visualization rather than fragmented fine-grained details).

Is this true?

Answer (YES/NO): NO